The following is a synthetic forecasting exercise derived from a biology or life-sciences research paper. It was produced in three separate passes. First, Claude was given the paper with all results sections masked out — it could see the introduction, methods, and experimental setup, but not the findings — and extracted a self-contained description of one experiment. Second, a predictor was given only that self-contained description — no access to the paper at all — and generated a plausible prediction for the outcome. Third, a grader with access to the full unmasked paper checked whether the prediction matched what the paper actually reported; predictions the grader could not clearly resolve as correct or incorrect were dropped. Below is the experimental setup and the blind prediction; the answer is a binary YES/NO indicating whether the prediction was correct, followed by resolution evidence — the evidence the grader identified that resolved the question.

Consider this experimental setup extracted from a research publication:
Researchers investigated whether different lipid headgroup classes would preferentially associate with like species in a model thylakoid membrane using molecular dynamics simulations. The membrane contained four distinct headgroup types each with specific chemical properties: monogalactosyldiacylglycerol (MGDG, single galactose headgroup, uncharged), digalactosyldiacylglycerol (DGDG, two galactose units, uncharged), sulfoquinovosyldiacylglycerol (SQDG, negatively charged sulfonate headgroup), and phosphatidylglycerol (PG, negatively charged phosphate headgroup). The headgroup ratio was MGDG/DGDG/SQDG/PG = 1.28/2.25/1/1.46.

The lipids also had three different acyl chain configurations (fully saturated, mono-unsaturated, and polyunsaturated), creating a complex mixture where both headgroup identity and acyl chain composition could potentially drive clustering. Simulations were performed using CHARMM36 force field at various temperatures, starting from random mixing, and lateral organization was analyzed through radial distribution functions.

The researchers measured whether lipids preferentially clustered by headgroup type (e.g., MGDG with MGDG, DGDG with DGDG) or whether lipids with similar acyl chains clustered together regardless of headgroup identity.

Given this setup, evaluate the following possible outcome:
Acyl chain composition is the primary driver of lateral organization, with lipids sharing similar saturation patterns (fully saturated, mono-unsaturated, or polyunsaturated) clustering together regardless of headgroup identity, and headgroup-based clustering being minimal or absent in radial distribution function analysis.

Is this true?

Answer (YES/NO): YES